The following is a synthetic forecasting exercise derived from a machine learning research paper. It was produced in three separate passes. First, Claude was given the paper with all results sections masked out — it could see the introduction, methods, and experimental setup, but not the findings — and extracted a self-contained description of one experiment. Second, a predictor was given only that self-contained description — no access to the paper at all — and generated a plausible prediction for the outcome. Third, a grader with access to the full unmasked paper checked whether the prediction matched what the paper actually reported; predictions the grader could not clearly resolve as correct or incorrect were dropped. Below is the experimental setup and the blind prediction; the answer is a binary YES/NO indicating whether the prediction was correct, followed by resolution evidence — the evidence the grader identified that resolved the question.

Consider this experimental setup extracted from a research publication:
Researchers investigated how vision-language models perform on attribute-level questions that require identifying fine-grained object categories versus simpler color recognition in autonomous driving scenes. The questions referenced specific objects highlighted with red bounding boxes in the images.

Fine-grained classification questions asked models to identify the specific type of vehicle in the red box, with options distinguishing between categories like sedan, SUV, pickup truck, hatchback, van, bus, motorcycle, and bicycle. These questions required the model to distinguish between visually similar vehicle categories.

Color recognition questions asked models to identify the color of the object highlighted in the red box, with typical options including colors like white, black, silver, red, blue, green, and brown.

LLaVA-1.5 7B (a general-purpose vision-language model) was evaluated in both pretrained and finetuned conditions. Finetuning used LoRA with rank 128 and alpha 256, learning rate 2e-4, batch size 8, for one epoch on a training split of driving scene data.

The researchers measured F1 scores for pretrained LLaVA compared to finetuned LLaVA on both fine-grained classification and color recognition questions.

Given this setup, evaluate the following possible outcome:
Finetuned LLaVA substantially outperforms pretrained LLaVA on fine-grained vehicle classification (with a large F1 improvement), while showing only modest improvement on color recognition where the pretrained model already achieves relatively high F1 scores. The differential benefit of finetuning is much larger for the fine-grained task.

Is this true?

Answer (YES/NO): NO